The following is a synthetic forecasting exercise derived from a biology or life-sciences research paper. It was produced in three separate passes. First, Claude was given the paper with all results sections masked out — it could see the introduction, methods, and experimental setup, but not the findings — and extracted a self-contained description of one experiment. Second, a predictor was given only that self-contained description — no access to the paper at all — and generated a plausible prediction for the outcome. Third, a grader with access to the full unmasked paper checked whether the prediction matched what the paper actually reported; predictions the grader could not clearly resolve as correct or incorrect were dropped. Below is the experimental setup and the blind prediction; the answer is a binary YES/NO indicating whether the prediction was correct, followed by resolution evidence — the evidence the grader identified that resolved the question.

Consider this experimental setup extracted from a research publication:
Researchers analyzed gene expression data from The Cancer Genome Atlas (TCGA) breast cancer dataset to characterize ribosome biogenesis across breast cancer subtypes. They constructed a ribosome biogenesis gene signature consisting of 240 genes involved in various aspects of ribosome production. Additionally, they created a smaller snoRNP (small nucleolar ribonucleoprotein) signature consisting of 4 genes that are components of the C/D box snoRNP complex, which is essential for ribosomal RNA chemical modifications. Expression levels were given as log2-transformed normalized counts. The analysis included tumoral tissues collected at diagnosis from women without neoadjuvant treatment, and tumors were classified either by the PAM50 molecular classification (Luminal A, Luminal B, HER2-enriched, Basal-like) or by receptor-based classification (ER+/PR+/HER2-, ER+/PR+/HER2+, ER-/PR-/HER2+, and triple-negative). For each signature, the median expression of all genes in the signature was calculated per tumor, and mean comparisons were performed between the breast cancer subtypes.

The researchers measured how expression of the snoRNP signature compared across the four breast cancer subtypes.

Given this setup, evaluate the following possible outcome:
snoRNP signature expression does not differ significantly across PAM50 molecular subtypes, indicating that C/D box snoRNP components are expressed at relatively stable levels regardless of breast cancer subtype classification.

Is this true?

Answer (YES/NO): NO